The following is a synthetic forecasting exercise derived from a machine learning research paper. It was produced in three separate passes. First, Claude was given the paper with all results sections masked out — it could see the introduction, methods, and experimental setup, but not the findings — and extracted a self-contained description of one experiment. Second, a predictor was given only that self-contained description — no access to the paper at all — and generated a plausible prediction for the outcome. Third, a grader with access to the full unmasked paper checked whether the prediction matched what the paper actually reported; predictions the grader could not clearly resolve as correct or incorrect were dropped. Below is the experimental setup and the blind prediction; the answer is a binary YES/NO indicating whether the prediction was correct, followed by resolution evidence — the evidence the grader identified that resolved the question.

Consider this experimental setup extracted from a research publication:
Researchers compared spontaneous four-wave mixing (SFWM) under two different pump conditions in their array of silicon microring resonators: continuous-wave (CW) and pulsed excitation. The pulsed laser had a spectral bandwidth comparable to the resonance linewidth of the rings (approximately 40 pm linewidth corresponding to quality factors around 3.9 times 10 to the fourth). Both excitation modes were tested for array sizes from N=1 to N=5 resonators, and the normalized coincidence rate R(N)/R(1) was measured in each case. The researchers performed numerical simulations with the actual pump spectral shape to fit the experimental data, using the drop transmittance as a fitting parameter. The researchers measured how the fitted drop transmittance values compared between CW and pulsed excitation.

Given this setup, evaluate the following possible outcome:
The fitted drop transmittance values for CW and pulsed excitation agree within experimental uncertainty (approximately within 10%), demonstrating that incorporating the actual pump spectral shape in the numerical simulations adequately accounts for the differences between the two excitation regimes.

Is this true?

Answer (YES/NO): YES